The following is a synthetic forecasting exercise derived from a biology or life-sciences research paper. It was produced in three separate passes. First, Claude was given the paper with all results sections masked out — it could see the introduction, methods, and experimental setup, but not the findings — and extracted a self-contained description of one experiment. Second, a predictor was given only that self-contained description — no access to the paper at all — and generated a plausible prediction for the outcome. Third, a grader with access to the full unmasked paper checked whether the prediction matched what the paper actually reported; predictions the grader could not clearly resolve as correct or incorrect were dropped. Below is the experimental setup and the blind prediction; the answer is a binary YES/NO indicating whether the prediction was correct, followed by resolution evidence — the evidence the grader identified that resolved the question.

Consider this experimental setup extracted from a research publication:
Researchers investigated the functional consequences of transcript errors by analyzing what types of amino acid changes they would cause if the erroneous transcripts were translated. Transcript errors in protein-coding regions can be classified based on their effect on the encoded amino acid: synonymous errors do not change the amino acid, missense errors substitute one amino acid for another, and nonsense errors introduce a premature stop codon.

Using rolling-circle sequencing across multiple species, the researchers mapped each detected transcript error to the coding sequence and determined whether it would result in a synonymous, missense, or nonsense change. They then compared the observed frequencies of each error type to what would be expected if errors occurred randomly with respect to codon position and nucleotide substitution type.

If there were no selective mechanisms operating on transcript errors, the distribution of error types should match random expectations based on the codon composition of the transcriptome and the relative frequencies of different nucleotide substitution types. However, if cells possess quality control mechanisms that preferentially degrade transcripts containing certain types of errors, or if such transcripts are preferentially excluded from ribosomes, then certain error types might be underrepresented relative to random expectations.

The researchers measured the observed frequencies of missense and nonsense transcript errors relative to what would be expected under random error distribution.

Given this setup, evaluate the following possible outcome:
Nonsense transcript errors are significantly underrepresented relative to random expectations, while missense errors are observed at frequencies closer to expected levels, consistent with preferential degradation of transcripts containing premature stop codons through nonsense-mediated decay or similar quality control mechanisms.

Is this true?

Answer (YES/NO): NO